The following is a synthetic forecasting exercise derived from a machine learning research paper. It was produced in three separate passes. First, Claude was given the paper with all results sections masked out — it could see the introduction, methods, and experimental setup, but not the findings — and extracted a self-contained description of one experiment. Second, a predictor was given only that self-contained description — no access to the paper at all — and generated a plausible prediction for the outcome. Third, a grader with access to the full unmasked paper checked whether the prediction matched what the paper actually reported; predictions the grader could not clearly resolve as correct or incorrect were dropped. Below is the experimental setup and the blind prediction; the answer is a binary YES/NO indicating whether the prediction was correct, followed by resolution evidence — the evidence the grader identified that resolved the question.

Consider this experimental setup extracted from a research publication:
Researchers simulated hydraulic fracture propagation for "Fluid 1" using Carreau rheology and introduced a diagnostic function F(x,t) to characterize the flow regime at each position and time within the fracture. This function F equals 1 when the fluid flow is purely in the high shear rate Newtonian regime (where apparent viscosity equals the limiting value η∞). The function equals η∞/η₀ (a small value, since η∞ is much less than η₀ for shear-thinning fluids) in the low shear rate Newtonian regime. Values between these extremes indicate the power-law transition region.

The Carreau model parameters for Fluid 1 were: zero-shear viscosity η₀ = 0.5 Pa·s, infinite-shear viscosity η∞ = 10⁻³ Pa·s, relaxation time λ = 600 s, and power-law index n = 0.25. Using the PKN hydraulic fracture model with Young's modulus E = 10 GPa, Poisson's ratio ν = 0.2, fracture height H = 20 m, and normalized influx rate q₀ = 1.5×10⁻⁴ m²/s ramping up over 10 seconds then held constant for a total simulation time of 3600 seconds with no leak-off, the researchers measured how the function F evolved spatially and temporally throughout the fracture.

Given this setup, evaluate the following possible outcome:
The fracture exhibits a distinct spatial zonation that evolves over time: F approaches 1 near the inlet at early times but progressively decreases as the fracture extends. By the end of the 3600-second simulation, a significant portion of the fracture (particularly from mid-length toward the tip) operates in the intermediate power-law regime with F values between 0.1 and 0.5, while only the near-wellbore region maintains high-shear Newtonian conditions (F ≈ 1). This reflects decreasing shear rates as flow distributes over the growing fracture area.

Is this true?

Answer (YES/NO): NO